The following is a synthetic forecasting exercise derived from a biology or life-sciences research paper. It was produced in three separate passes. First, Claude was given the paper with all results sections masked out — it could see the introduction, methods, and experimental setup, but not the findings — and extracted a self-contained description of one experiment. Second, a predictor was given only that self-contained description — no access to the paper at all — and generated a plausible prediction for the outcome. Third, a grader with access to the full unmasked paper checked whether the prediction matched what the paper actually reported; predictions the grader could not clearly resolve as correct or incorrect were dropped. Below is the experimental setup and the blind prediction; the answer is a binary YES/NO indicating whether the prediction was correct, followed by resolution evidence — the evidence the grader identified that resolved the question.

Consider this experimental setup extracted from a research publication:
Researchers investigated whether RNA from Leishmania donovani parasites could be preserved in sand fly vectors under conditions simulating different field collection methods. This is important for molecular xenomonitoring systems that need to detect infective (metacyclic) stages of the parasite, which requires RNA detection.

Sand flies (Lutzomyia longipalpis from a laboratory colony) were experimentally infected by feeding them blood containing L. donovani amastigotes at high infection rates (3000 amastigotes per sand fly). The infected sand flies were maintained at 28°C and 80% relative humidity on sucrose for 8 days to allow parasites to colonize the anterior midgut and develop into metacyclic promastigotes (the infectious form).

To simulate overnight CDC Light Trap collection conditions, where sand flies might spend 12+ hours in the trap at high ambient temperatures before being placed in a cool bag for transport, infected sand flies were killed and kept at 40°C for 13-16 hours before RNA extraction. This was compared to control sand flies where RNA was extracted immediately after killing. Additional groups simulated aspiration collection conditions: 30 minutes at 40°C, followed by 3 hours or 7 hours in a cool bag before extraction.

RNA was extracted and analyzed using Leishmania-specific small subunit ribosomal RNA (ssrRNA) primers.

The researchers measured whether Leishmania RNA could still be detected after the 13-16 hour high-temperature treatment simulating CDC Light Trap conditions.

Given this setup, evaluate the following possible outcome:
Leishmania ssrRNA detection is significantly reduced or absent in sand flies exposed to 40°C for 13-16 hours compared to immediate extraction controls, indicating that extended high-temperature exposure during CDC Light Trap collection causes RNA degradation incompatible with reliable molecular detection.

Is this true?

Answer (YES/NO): NO